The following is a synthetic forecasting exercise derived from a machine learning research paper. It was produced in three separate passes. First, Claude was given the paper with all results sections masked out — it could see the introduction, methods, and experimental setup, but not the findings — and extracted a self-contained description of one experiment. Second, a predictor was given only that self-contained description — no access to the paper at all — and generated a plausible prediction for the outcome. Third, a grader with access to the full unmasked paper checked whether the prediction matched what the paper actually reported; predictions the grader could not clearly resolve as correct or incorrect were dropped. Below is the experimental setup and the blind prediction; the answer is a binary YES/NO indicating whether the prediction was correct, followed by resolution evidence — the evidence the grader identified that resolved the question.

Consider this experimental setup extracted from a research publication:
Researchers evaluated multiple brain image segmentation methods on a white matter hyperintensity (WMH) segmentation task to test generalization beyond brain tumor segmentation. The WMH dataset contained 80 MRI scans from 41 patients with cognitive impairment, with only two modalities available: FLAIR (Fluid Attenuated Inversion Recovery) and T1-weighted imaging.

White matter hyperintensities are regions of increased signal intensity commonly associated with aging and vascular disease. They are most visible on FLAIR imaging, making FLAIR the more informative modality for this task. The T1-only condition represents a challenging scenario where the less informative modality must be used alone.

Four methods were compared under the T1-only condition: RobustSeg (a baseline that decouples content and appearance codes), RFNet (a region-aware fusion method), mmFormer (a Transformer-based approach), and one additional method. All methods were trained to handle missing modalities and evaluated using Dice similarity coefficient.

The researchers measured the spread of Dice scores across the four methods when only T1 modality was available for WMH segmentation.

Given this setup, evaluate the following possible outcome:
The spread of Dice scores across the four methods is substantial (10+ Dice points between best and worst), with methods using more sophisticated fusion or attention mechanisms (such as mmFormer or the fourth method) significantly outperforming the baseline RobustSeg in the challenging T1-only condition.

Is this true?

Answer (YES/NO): NO